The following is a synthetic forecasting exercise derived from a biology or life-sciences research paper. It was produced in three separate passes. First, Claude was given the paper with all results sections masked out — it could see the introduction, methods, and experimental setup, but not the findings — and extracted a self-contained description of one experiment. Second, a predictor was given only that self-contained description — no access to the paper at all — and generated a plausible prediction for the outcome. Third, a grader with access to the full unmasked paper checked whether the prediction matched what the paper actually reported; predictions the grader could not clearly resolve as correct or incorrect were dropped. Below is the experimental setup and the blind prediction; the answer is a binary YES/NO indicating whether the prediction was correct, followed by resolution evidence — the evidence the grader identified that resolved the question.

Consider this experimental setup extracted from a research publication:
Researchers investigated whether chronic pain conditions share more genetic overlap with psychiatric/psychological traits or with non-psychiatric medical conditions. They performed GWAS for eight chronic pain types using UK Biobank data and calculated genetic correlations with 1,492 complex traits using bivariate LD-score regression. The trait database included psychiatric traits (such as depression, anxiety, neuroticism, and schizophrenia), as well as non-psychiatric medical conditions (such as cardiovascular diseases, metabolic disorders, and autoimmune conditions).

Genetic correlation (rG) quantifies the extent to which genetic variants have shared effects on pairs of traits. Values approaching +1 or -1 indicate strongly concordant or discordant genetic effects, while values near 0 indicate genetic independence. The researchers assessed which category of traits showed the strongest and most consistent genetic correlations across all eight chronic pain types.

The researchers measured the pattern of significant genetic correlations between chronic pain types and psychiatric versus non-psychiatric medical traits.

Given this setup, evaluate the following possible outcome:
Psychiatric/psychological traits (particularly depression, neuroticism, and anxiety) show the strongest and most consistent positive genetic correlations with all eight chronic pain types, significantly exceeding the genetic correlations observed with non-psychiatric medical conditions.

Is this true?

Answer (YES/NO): NO